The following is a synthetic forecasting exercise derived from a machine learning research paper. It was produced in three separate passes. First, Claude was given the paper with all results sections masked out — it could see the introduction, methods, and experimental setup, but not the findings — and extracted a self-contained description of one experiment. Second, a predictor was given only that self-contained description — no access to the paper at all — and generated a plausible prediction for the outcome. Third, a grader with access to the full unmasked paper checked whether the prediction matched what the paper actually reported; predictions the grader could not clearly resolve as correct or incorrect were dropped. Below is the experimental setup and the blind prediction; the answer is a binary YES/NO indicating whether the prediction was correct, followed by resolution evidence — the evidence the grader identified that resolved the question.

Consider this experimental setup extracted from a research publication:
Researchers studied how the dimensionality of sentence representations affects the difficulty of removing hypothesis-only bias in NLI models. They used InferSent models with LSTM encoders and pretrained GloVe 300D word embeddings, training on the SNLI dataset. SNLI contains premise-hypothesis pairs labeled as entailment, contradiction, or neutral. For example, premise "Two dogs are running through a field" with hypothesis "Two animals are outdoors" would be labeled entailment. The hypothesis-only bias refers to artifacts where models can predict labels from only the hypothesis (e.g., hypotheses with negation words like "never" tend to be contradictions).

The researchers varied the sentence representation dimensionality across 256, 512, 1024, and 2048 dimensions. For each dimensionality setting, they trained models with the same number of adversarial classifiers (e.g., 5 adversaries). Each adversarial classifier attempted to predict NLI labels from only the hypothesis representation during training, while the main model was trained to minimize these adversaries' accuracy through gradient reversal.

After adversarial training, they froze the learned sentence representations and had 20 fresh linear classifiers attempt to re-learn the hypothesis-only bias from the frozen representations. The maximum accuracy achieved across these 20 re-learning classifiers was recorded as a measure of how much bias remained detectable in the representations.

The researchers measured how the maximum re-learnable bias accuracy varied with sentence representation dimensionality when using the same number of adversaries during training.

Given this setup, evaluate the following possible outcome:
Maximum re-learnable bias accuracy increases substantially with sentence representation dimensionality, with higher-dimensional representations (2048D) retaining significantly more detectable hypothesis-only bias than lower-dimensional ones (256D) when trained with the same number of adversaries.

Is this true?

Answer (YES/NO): YES